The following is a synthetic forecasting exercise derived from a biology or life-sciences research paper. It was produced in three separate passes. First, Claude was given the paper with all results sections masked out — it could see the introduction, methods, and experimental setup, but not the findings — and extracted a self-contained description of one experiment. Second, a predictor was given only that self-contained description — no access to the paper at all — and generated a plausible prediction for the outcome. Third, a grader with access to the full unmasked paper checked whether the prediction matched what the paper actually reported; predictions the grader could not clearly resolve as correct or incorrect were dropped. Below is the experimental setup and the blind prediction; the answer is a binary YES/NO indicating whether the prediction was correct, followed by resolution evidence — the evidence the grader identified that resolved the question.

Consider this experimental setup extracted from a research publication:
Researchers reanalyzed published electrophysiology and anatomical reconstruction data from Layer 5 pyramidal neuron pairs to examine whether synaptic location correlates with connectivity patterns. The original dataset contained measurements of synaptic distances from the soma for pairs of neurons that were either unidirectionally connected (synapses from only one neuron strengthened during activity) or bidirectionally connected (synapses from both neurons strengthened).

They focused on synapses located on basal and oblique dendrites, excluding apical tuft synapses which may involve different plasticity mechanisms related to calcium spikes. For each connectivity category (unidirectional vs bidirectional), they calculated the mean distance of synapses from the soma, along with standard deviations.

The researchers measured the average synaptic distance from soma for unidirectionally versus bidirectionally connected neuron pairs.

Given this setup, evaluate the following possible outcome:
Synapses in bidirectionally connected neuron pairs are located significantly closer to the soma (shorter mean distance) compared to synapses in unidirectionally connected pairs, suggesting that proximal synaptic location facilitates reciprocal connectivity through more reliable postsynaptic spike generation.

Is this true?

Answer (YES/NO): NO